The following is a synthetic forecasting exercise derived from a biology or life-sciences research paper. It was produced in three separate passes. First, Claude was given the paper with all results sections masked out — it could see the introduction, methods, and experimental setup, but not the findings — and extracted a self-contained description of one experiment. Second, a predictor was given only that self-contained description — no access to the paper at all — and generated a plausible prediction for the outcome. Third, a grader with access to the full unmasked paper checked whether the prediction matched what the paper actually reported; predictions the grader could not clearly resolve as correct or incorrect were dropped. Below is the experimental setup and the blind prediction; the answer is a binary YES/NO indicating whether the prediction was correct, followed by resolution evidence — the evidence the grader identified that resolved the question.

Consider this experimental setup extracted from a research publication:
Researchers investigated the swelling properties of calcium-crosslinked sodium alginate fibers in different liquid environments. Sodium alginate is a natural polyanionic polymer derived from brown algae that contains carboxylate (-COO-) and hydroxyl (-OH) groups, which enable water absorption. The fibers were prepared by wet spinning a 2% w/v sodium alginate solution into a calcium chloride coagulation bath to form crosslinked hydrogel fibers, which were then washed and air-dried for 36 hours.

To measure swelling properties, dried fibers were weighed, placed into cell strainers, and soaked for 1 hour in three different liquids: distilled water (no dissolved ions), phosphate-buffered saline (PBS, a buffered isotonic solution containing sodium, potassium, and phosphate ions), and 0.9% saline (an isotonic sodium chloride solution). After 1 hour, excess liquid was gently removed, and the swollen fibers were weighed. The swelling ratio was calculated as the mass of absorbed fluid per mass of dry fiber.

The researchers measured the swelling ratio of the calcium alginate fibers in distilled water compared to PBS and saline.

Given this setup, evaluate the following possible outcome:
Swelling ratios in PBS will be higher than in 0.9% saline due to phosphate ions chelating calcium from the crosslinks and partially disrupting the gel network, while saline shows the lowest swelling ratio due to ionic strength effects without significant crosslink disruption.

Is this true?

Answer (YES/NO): NO